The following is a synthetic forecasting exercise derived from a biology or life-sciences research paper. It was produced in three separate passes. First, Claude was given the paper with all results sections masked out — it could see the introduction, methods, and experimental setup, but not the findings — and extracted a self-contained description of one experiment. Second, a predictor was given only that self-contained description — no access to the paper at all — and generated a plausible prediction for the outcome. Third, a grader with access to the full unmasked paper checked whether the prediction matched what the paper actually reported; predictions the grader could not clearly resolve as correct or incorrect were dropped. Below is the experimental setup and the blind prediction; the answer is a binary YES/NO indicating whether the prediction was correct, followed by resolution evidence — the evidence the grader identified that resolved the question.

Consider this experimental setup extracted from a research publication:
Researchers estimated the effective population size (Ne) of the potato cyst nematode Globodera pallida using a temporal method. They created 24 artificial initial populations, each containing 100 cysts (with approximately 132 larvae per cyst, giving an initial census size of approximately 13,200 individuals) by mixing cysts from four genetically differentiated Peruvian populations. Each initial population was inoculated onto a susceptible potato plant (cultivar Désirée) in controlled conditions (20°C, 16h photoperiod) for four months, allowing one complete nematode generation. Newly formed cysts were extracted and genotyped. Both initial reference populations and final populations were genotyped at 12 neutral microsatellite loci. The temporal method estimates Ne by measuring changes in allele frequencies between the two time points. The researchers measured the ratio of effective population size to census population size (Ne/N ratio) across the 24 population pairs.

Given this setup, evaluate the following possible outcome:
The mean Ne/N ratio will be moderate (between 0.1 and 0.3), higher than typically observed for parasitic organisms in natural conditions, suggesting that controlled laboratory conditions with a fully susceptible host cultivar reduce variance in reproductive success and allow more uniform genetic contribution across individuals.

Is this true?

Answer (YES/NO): NO